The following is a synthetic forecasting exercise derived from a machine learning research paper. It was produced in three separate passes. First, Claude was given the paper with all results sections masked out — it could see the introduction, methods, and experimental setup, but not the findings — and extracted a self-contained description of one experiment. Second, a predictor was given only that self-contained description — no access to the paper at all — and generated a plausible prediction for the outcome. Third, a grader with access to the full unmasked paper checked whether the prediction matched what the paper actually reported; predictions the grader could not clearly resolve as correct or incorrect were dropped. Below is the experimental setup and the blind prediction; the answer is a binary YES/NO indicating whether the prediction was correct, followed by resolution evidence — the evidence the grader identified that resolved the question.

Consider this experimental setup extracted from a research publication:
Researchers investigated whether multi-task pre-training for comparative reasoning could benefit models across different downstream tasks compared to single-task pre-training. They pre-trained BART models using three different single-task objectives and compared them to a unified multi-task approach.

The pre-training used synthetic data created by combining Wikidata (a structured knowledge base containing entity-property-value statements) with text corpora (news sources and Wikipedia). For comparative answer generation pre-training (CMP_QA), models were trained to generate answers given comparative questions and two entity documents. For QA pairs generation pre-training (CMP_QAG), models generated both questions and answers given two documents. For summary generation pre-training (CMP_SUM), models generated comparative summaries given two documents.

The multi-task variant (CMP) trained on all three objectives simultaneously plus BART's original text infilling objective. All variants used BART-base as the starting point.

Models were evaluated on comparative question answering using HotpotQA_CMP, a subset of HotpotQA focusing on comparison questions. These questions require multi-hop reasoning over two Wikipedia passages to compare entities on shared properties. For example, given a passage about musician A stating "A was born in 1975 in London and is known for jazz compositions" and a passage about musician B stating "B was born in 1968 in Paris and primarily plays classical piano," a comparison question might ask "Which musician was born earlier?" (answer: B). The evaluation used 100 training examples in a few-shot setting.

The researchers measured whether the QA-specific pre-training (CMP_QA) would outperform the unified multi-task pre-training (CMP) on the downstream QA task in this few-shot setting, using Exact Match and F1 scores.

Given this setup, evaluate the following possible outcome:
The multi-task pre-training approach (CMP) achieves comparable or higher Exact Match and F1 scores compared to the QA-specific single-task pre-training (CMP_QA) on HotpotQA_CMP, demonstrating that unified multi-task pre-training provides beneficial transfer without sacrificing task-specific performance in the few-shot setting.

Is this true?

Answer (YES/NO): YES